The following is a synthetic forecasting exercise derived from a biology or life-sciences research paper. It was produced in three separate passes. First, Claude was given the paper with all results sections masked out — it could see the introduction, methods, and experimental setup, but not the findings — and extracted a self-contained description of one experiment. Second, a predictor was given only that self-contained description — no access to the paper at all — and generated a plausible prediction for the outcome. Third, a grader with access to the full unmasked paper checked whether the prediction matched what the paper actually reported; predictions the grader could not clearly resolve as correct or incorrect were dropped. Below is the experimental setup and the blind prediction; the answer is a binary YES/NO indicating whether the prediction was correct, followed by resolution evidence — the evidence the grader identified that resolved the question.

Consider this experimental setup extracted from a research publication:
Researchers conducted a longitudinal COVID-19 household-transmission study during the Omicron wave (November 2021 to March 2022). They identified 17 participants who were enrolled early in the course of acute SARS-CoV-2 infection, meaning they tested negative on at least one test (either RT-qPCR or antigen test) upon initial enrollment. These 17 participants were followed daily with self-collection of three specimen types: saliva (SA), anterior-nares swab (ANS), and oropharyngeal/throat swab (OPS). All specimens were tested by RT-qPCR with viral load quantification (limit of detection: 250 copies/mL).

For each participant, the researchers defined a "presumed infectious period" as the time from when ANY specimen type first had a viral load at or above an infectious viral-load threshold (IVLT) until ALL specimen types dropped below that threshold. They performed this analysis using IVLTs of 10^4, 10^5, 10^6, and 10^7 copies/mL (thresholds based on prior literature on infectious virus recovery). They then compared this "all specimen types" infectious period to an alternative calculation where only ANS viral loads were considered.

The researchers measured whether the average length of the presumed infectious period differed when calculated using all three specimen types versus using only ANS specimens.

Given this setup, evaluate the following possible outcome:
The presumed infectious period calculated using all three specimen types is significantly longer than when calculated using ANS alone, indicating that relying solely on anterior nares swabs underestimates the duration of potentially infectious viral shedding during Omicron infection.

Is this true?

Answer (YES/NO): YES